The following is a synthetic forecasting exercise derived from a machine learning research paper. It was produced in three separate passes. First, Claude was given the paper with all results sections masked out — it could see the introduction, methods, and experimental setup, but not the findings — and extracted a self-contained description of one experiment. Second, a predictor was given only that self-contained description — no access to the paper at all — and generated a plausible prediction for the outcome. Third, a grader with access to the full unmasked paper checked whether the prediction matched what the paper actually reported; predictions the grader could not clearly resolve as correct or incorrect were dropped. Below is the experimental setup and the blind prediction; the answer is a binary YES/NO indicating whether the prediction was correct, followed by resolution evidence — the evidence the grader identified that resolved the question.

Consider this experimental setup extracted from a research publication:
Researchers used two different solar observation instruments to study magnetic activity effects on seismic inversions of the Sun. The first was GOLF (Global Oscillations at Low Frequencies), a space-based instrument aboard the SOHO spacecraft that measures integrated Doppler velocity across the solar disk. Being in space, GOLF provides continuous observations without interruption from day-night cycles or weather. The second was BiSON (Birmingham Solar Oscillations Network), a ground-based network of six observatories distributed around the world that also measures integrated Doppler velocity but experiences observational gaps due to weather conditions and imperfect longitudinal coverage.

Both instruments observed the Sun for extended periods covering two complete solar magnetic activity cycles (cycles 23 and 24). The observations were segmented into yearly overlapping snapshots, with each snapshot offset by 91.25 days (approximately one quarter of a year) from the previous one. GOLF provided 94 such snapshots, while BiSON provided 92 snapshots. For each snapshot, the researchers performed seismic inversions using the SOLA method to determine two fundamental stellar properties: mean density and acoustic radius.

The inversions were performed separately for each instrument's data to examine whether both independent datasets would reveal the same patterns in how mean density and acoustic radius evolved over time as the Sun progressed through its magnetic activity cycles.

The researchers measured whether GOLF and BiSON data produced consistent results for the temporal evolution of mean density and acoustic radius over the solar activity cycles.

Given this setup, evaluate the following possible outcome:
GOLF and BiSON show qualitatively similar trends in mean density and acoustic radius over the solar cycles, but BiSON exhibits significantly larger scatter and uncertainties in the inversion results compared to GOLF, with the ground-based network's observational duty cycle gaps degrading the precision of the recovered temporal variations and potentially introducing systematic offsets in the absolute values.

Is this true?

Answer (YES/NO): NO